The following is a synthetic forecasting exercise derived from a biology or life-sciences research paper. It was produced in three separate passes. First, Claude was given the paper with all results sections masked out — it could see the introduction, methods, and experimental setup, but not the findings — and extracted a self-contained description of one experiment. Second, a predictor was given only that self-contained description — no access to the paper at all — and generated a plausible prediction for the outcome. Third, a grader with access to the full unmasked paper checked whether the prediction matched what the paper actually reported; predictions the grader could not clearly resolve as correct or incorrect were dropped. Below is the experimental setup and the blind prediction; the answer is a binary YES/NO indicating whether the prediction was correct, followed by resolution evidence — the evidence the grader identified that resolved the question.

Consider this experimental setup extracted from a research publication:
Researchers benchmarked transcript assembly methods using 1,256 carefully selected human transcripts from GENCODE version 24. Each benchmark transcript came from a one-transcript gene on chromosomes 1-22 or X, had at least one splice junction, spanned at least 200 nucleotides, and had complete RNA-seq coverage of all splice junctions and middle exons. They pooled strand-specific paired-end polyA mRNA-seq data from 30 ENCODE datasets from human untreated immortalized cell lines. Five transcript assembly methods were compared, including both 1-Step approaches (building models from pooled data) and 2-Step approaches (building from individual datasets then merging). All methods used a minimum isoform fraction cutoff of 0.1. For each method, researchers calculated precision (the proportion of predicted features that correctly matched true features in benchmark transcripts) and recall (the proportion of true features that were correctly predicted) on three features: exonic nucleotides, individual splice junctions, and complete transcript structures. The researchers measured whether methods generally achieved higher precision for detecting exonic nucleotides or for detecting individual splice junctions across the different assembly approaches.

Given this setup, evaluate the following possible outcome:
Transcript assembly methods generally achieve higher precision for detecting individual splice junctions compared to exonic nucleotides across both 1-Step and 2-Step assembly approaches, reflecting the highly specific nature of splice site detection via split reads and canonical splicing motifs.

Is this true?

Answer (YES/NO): NO